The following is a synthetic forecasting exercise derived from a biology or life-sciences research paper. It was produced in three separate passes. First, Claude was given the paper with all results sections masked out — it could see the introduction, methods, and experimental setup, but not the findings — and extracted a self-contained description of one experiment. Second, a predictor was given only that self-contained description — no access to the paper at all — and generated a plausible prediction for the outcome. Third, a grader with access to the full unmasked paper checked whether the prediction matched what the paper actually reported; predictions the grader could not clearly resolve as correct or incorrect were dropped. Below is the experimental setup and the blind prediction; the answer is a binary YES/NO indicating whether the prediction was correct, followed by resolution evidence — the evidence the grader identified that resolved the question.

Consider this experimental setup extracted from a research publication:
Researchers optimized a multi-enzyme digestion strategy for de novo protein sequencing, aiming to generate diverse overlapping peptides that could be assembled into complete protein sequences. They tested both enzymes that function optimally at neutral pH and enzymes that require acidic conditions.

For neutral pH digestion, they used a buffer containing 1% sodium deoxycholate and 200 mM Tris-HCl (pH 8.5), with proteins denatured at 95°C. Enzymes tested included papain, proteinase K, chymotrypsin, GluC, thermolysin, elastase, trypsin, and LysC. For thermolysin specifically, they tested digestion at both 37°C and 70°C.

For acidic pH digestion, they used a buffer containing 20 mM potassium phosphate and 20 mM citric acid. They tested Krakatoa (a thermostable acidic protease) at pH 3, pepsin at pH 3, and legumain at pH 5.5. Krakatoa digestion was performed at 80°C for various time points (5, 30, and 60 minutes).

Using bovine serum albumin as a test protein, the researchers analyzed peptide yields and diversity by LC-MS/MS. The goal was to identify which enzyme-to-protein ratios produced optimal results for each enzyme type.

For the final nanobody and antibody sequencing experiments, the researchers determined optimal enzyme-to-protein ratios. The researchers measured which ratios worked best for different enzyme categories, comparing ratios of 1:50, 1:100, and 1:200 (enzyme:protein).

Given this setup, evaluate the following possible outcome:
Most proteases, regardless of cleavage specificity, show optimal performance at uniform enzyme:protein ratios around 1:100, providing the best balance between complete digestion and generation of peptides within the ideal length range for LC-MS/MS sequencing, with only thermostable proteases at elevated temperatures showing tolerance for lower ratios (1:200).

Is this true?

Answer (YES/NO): NO